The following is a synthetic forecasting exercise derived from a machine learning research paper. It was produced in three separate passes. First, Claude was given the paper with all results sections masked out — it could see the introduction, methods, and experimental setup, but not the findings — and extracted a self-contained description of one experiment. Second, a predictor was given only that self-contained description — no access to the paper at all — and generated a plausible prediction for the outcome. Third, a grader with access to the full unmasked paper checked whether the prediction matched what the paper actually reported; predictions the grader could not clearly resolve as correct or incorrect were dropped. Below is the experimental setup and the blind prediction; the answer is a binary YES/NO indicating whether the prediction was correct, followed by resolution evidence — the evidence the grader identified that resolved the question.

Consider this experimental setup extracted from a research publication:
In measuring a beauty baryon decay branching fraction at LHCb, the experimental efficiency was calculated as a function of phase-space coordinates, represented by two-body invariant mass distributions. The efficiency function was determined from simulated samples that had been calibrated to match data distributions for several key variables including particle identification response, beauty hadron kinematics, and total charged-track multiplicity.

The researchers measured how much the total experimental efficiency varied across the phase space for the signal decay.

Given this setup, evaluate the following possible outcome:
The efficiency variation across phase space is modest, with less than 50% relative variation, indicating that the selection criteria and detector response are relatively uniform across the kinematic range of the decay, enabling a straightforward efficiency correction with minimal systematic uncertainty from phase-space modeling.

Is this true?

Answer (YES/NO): YES